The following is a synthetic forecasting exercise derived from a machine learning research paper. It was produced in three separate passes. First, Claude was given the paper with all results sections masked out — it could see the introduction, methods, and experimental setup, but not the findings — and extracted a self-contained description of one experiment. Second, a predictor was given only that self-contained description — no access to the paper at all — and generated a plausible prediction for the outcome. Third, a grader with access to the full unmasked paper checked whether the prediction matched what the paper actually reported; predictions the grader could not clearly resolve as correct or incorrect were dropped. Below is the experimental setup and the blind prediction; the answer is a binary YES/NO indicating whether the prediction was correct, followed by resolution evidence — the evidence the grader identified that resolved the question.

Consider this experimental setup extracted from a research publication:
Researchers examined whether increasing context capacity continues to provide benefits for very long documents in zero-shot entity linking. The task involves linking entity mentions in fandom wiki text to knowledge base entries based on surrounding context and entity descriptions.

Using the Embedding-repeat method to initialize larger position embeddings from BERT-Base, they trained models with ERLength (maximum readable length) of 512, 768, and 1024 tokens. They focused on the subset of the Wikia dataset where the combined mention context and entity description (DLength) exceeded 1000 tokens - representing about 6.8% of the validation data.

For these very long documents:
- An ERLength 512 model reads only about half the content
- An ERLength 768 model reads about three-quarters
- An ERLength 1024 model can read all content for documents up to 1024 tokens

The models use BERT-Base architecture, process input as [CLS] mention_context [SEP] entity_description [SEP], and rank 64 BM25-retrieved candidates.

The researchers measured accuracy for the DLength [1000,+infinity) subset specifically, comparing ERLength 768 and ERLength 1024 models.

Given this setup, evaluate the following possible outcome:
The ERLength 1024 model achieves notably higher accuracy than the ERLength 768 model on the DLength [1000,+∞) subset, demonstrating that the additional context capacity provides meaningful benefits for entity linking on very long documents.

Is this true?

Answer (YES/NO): YES